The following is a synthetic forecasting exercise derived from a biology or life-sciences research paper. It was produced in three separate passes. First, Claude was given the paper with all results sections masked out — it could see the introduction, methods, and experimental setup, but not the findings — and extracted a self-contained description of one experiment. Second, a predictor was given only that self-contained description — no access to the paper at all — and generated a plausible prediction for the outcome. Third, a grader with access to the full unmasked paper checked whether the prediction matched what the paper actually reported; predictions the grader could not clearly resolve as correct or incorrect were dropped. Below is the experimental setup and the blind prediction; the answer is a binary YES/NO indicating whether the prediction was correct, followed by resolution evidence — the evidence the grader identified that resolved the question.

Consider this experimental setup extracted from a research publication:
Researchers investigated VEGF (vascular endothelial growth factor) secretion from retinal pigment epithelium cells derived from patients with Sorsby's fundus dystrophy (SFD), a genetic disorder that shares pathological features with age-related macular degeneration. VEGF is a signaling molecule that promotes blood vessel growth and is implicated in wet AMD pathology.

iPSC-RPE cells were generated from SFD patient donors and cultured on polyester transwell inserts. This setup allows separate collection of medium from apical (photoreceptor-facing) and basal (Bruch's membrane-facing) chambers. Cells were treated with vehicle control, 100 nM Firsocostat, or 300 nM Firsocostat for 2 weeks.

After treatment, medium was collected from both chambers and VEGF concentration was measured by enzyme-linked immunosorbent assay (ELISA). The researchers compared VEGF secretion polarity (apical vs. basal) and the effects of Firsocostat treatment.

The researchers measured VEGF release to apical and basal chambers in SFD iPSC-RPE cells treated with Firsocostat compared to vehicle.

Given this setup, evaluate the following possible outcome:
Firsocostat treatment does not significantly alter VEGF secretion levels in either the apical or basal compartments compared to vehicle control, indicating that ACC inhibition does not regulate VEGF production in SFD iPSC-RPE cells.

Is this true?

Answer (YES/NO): NO